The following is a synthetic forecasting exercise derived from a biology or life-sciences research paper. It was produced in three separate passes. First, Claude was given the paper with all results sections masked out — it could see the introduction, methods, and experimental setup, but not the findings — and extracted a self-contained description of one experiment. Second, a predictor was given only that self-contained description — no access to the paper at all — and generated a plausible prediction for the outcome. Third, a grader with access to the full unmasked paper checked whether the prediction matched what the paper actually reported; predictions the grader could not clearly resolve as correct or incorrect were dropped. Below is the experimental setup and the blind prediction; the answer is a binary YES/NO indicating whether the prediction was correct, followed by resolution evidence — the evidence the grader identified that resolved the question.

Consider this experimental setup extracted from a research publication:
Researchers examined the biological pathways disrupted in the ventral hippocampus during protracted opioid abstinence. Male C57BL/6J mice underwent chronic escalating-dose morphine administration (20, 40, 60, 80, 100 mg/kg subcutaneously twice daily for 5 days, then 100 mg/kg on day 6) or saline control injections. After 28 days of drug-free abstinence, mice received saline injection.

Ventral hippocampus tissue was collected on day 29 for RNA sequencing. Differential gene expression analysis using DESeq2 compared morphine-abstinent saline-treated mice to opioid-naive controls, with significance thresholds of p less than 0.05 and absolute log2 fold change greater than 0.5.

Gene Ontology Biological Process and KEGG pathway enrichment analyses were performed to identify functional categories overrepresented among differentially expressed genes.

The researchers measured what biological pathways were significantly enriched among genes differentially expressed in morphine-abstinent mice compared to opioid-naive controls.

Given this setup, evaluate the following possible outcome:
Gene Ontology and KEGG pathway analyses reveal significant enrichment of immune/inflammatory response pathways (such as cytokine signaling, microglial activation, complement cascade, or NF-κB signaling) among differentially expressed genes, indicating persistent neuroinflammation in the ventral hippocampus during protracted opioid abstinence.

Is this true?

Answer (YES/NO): NO